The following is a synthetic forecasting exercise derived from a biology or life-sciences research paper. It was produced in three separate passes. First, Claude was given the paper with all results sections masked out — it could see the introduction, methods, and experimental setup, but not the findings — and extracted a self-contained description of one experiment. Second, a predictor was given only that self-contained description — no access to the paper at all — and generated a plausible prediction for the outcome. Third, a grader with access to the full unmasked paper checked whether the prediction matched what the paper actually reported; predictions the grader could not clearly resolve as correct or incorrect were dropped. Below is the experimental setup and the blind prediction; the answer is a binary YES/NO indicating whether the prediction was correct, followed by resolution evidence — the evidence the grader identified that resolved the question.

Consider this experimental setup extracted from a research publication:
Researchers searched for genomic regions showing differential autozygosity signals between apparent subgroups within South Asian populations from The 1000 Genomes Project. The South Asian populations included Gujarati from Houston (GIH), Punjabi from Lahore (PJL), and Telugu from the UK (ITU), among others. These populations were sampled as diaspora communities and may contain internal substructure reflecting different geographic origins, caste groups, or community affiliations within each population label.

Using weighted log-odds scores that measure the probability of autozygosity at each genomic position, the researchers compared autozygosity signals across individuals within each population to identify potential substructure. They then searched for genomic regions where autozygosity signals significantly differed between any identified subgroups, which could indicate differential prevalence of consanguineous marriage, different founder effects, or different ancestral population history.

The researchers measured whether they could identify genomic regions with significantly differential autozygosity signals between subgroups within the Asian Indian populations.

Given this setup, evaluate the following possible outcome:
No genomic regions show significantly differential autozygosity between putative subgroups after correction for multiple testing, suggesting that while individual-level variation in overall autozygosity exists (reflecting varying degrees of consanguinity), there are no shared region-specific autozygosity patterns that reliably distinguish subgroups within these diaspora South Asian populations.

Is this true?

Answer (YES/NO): NO